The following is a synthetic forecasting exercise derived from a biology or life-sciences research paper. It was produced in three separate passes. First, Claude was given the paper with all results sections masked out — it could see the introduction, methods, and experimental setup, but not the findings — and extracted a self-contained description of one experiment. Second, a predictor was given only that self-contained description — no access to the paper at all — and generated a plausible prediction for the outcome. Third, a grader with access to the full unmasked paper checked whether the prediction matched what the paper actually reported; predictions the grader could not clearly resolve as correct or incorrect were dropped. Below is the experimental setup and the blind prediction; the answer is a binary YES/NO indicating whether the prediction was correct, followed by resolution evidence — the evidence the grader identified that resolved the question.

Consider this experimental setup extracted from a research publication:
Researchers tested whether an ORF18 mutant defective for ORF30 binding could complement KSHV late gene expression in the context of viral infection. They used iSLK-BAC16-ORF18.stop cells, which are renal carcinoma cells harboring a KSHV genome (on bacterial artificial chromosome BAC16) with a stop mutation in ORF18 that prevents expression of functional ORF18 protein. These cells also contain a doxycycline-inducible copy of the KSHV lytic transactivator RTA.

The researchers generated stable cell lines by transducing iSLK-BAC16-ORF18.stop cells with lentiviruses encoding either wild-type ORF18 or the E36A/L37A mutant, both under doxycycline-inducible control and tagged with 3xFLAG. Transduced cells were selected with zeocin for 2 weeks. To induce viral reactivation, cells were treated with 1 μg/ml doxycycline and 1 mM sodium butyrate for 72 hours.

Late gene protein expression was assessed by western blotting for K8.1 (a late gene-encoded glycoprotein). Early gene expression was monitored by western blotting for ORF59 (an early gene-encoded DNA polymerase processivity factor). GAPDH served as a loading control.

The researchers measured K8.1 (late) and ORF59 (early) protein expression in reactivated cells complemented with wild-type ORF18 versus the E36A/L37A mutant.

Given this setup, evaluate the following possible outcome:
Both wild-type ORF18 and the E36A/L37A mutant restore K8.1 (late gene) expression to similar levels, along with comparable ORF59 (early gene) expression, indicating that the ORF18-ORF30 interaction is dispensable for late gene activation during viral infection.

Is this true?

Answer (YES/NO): NO